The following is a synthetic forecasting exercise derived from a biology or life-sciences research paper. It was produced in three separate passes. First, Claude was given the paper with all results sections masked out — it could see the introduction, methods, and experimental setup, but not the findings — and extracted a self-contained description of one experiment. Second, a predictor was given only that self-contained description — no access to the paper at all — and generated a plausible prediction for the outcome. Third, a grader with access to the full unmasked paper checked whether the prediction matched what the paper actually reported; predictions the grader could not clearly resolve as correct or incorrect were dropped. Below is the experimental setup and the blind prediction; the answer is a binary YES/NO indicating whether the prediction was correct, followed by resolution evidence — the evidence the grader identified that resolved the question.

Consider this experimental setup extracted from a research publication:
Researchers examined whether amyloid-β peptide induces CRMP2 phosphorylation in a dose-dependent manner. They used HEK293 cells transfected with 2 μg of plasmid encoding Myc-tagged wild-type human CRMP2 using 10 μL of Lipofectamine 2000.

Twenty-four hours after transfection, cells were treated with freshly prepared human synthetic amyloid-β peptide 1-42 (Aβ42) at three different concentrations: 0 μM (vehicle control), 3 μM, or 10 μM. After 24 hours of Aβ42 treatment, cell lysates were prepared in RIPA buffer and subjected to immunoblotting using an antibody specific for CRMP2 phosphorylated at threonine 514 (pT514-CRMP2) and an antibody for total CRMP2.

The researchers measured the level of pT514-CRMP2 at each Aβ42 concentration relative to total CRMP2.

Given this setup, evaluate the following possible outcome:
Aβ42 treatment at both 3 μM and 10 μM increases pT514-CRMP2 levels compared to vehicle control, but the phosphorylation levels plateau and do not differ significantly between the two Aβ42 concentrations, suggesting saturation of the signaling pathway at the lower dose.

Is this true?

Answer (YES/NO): NO